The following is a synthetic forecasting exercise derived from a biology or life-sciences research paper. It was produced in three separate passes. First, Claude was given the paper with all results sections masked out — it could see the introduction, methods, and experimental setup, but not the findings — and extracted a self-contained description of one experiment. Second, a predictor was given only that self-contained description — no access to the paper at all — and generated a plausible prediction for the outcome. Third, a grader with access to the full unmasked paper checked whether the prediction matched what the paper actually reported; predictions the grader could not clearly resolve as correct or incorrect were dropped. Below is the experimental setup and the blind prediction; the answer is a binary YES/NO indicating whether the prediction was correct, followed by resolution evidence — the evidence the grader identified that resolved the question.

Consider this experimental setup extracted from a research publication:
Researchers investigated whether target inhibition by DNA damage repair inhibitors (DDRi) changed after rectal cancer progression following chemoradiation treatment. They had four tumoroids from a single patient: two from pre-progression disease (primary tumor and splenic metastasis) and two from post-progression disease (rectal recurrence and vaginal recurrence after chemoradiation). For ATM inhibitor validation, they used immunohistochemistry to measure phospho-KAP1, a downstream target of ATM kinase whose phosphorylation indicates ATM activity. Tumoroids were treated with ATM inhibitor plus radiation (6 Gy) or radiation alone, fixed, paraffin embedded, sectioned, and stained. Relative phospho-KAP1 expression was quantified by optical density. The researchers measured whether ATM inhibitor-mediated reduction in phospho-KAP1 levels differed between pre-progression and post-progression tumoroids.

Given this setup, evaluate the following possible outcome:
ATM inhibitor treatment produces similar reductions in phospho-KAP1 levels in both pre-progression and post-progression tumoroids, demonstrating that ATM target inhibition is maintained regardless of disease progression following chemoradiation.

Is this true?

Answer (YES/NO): NO